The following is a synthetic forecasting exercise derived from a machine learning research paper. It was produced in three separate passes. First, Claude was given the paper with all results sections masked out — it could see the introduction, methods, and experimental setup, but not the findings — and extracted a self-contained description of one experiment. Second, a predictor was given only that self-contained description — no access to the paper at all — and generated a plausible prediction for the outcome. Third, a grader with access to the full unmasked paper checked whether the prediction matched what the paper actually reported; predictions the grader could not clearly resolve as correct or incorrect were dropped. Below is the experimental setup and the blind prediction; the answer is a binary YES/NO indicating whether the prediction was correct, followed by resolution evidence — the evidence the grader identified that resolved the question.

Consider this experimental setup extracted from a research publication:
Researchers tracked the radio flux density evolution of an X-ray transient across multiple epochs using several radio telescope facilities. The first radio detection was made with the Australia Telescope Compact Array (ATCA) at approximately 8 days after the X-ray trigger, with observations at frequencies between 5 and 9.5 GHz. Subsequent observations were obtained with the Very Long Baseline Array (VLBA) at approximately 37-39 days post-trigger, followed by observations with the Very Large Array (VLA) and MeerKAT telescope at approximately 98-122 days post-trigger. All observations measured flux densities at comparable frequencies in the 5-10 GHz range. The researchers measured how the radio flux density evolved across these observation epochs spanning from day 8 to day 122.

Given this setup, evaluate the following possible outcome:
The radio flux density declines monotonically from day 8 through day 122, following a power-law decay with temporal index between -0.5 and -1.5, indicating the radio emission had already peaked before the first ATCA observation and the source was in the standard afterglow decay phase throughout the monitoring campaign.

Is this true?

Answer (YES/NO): NO